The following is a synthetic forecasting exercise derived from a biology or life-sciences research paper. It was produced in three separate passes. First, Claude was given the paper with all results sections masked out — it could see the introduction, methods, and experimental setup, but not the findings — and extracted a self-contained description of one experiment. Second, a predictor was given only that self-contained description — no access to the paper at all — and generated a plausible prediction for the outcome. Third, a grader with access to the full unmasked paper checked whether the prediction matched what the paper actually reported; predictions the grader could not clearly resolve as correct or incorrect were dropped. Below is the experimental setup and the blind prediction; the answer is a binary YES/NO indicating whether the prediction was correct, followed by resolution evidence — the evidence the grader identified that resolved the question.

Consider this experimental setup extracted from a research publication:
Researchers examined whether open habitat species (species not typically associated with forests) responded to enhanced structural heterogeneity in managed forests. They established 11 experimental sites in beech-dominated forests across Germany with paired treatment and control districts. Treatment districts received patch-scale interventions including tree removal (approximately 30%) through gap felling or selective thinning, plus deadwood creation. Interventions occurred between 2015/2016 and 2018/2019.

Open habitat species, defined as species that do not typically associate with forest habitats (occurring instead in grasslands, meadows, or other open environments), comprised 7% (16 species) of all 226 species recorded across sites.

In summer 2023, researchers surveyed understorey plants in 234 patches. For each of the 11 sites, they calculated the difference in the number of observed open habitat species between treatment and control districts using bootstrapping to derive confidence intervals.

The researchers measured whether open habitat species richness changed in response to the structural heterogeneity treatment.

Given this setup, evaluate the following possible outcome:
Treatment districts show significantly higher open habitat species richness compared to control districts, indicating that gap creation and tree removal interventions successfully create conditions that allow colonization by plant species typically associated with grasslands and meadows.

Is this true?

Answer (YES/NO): YES